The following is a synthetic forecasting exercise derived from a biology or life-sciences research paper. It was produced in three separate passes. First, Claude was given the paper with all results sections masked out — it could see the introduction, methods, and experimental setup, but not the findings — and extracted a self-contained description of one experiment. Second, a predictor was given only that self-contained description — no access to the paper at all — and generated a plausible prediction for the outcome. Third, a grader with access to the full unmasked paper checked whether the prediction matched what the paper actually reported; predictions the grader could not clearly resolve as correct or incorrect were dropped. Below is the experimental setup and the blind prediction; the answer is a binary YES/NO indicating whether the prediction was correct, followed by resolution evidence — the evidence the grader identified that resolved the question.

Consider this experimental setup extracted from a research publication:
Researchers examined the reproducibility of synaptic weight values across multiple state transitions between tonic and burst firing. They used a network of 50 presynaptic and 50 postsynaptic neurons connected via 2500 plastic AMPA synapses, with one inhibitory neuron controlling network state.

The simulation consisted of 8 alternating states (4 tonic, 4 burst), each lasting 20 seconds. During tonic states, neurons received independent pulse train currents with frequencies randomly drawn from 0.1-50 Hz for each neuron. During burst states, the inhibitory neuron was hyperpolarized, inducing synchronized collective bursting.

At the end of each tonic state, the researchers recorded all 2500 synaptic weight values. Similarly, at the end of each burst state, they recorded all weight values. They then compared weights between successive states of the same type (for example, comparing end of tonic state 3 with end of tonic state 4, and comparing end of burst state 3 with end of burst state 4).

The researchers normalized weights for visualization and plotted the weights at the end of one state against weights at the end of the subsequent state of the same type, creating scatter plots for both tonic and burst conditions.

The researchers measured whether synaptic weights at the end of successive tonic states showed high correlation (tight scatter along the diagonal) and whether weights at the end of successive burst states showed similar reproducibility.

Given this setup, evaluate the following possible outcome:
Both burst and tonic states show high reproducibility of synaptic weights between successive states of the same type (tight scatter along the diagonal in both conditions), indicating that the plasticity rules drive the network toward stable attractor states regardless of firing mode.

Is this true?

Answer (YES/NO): NO